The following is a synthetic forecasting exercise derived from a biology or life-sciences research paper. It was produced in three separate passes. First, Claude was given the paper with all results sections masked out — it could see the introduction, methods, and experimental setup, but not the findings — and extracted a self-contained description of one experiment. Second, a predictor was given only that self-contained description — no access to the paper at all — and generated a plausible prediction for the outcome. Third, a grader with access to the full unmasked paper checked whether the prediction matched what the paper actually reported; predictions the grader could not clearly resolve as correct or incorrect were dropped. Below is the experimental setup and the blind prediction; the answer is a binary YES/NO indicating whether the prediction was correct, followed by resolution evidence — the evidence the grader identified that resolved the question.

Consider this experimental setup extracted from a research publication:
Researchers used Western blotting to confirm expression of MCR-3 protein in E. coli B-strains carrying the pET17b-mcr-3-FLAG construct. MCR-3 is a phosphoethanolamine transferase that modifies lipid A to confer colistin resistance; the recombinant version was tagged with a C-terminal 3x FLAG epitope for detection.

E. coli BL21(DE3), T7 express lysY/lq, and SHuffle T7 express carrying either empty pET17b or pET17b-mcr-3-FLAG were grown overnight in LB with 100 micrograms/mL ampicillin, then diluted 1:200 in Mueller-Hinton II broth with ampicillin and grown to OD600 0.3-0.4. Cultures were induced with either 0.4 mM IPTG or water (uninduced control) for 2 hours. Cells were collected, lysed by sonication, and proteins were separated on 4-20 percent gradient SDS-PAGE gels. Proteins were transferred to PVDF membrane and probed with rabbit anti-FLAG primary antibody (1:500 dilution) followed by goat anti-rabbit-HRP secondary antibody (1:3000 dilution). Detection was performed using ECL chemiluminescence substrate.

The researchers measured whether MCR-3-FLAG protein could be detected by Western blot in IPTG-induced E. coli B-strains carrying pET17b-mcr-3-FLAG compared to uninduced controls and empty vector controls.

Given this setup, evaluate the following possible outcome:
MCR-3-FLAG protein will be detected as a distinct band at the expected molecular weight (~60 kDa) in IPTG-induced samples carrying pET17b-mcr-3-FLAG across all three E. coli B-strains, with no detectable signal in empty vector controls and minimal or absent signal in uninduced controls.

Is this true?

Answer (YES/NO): NO